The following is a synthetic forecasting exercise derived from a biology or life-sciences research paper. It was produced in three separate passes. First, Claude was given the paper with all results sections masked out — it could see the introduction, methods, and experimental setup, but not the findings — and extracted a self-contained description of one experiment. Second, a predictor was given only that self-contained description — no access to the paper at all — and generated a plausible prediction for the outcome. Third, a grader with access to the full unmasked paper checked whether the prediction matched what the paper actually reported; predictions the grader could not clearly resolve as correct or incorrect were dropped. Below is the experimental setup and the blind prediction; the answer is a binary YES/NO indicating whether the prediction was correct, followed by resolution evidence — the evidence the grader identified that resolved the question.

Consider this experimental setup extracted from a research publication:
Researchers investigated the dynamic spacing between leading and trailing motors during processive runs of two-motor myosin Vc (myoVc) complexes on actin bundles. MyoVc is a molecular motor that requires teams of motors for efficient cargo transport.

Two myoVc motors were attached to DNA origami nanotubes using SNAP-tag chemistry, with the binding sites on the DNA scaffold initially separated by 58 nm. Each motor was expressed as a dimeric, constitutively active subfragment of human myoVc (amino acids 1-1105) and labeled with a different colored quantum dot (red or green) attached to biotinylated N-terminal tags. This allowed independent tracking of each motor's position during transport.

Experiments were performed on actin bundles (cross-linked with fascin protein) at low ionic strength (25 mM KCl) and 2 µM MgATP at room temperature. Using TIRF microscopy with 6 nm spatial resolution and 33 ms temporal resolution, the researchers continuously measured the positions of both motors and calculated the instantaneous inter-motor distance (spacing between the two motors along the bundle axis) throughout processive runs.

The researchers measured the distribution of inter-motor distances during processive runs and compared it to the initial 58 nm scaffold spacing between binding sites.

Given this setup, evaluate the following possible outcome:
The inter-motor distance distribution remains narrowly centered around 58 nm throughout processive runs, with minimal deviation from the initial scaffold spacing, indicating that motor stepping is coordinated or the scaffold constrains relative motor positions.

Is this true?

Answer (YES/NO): NO